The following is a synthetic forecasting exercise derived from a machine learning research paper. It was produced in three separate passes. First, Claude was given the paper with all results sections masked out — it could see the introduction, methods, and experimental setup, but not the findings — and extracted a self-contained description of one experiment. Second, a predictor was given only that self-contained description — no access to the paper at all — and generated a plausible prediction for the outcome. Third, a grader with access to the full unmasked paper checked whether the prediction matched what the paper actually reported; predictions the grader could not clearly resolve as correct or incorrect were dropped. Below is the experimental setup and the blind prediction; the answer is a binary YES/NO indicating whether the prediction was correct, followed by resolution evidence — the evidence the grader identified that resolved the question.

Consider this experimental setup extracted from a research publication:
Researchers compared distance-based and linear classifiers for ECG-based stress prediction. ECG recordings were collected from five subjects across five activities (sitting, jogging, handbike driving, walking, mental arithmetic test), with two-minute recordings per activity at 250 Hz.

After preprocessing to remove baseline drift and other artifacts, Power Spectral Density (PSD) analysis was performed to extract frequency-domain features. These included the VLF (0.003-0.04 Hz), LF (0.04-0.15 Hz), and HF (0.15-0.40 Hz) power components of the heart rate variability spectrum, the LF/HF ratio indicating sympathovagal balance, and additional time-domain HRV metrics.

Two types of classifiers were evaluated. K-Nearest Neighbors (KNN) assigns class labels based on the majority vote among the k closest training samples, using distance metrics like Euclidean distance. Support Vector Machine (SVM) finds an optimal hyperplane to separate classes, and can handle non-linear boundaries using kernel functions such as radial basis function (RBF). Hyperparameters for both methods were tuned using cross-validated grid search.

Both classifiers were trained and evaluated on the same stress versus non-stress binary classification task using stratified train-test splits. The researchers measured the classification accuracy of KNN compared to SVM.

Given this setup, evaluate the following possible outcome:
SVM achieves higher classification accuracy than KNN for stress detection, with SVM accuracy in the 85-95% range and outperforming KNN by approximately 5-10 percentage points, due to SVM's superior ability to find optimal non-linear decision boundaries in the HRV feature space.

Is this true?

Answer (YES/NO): NO